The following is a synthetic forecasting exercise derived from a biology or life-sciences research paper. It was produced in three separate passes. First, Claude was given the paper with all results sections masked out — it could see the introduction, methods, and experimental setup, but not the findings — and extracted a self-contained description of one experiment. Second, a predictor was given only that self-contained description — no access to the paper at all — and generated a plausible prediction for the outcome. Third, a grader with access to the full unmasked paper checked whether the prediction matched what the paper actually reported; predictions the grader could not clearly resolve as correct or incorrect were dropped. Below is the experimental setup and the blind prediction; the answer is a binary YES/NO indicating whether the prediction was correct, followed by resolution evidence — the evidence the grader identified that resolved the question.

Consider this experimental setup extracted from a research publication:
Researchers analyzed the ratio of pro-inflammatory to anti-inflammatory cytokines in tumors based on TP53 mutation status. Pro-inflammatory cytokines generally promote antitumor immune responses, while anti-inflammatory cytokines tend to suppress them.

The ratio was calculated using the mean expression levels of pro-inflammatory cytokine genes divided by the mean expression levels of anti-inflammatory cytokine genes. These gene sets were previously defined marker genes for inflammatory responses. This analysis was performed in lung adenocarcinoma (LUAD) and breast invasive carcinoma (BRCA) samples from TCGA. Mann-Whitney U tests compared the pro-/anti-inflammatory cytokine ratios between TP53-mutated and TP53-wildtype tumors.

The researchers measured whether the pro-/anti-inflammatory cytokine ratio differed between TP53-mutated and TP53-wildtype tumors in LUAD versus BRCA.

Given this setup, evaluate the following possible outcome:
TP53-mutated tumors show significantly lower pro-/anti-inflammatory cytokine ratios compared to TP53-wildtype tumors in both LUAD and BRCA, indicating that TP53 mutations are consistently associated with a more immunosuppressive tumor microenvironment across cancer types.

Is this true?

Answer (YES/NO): NO